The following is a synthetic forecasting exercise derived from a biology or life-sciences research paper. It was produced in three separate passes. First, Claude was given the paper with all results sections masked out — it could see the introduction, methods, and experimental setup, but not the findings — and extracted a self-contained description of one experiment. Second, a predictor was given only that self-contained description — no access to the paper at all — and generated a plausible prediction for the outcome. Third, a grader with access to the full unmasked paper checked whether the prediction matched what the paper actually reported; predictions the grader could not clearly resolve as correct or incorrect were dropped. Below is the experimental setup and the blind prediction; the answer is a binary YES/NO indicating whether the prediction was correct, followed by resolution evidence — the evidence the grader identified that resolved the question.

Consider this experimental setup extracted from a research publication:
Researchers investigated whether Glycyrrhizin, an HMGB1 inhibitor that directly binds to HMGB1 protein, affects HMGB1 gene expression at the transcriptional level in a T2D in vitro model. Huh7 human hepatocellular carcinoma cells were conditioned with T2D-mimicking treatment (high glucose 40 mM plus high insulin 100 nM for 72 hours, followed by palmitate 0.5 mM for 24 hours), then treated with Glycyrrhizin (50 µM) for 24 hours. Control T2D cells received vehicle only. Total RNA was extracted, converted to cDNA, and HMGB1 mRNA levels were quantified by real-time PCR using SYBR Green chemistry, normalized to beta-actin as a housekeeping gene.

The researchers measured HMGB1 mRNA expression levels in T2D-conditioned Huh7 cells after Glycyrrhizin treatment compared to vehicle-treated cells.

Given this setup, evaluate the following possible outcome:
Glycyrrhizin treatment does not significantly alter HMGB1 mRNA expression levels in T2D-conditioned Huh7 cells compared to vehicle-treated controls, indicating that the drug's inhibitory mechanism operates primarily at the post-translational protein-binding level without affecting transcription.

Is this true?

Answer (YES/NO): NO